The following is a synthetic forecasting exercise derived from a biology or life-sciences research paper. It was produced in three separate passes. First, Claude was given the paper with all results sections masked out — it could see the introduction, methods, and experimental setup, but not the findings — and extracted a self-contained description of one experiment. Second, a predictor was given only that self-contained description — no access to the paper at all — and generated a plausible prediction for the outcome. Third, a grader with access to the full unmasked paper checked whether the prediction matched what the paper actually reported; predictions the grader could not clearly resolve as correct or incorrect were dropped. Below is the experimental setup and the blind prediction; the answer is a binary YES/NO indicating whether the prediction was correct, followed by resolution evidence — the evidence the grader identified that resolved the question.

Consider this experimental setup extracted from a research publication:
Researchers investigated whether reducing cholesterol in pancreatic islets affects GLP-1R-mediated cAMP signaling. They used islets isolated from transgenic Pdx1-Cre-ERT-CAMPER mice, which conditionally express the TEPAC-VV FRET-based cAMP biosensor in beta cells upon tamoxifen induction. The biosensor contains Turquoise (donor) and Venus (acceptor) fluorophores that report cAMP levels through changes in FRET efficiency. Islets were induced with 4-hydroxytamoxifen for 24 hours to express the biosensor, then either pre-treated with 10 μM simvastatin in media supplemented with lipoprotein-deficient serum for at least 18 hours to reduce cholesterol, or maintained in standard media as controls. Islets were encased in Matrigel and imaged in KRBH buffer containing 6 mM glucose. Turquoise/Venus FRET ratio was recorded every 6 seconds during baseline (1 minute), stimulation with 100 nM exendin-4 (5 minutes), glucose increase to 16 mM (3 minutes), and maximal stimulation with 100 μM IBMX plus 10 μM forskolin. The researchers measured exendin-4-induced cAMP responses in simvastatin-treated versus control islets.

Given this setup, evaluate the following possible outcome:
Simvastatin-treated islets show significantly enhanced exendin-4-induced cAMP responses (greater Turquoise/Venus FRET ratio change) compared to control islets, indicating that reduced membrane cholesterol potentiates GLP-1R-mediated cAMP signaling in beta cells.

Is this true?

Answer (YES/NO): YES